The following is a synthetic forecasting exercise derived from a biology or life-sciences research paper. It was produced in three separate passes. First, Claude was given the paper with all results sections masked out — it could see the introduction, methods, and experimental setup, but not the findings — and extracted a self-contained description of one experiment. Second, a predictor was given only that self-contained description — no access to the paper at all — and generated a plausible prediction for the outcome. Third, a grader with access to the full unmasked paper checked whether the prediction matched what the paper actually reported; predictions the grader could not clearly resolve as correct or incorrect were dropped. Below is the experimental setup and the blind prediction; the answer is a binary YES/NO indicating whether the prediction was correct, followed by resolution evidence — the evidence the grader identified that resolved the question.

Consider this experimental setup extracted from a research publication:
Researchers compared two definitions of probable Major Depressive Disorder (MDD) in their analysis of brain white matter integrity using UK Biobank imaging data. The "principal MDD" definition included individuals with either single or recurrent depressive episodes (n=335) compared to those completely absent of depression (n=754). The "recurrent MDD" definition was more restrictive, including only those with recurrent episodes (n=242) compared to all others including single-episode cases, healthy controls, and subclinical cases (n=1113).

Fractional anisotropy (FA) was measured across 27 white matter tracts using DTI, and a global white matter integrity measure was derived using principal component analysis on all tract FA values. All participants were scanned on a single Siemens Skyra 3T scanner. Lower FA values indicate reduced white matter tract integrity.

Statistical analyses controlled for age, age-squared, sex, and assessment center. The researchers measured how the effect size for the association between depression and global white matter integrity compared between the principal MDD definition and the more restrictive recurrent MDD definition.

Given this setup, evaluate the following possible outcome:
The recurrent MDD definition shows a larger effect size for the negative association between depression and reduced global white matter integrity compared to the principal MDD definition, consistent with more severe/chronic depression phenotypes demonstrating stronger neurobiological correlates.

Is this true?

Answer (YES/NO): NO